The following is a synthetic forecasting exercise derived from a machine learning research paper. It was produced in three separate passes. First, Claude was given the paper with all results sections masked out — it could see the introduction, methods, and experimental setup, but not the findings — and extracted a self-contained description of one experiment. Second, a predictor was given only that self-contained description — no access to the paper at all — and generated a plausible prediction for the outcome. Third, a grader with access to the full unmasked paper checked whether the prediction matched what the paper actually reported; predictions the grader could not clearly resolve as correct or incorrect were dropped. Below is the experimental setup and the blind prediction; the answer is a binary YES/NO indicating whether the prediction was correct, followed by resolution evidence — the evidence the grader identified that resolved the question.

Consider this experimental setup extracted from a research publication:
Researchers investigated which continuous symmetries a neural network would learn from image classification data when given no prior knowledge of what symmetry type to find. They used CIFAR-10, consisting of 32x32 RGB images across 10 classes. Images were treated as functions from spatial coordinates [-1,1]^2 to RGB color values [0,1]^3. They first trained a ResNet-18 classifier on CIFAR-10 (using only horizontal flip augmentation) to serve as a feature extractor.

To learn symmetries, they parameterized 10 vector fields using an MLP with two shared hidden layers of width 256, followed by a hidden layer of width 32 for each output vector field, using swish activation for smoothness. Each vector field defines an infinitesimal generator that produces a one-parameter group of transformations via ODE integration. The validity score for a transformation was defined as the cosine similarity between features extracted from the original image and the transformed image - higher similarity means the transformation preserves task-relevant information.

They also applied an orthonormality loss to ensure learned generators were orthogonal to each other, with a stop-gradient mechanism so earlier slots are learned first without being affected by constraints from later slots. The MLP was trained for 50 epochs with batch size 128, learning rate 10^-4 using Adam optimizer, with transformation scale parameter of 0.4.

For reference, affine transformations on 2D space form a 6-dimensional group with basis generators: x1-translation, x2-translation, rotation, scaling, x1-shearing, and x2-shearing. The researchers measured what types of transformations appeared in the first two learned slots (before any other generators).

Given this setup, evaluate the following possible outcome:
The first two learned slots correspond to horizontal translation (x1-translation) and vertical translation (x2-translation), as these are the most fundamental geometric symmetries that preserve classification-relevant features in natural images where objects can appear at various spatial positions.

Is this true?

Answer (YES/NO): YES